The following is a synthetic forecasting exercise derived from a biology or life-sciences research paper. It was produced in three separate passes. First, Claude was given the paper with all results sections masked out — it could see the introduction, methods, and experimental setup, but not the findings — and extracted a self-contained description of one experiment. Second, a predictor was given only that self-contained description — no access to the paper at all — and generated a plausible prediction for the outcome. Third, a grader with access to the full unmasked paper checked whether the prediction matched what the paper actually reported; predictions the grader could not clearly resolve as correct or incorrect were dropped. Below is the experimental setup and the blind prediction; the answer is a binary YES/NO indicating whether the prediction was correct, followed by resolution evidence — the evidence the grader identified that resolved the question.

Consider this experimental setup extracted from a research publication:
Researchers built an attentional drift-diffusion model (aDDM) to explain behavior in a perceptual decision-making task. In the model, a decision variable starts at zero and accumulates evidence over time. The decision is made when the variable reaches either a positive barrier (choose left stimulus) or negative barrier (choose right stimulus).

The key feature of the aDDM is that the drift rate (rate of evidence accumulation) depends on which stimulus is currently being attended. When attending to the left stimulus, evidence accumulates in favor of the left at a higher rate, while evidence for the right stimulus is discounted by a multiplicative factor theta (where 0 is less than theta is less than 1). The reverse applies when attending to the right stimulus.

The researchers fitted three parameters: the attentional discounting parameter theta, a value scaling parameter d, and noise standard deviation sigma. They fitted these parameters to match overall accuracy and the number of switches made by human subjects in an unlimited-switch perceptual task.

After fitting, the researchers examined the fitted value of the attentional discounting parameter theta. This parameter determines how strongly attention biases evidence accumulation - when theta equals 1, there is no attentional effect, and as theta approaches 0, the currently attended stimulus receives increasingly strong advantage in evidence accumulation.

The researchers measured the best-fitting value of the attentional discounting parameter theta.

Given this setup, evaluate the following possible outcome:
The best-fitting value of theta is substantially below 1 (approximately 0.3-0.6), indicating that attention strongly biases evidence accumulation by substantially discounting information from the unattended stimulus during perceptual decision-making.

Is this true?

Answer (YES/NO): YES